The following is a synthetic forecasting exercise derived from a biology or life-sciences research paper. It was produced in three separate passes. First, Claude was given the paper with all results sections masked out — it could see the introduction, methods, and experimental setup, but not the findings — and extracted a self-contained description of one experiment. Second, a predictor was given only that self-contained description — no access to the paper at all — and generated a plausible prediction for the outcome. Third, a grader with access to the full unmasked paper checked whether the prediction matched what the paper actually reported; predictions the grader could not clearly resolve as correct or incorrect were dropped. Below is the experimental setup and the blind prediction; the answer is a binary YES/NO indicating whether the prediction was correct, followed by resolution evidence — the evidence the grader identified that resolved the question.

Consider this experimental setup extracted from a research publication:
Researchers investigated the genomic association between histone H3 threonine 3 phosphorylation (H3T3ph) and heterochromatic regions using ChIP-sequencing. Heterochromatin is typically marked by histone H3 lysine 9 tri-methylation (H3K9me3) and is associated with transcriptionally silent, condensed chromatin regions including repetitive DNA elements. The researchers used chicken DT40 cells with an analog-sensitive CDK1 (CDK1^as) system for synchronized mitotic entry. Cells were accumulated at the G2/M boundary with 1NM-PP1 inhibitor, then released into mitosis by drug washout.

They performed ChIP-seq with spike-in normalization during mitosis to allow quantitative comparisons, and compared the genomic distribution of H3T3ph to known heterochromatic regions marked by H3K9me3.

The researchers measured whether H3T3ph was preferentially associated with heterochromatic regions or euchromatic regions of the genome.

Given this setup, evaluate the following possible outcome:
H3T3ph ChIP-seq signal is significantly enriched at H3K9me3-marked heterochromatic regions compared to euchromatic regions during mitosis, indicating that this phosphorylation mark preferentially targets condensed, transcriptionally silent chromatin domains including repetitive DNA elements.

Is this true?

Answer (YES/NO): YES